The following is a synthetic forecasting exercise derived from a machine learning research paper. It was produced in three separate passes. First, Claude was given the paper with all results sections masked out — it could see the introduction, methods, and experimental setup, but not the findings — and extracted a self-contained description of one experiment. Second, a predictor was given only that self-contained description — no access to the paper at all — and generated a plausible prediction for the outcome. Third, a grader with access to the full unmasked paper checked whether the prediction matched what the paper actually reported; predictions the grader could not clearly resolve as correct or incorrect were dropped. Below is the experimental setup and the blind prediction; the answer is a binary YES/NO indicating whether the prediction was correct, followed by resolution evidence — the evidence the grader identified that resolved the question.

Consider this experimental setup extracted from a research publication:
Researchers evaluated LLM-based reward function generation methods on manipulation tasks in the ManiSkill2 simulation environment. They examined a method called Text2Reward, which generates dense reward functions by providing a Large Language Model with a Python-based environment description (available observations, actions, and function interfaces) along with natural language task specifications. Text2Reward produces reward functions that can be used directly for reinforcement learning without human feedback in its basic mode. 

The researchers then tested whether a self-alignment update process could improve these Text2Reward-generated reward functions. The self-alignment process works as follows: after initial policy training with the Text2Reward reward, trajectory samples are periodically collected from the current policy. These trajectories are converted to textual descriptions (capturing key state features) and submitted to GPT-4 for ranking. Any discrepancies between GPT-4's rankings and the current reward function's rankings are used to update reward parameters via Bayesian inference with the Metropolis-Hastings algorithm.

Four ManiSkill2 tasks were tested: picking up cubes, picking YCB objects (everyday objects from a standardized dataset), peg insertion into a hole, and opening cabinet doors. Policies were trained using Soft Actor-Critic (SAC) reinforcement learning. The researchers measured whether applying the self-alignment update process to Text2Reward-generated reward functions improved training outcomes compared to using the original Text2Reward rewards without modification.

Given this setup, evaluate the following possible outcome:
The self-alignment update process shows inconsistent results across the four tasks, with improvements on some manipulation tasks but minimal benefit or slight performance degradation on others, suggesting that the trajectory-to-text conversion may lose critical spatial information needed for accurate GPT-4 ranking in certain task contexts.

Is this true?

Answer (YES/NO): NO